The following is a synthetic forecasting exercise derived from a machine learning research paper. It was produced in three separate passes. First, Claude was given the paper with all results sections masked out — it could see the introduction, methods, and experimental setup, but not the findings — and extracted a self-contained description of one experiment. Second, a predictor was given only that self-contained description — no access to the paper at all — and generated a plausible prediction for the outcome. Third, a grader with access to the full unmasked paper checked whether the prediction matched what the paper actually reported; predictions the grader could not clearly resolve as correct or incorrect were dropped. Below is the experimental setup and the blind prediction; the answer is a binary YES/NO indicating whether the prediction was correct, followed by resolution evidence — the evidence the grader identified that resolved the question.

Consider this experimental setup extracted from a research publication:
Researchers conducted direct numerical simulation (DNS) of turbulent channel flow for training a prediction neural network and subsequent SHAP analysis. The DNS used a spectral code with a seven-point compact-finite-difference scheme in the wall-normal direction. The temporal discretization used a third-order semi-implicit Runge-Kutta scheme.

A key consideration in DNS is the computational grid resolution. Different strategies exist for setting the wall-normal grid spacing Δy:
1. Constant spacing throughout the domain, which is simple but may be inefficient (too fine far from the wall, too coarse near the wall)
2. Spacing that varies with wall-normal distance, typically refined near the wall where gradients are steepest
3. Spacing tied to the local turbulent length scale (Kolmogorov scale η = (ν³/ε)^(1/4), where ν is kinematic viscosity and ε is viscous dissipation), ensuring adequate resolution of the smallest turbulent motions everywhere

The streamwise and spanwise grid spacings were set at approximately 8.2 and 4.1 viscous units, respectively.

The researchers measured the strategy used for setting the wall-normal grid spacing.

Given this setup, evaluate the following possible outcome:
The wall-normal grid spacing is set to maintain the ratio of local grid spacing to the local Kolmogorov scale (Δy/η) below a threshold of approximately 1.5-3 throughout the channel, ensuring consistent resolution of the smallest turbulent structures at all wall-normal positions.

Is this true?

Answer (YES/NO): YES